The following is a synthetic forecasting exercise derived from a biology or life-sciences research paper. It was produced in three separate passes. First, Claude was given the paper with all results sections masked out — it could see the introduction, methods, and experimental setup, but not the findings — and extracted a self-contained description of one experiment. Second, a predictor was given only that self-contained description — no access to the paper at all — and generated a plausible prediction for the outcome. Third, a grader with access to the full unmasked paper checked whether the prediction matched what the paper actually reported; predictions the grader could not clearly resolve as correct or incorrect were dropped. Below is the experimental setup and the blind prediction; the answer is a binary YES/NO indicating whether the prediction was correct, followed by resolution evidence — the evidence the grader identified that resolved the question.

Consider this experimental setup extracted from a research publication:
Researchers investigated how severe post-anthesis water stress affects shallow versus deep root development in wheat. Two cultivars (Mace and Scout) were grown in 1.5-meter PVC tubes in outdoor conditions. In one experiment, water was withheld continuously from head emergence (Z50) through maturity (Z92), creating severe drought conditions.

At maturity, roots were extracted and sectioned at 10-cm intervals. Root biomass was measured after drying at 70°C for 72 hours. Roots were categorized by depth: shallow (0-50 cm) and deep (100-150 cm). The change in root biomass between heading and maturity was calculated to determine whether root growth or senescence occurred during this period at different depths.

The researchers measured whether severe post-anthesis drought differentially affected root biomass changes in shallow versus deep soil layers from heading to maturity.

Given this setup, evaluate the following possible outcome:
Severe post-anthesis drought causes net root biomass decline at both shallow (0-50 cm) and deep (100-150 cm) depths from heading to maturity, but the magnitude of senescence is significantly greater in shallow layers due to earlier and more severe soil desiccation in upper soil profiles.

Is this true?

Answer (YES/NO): NO